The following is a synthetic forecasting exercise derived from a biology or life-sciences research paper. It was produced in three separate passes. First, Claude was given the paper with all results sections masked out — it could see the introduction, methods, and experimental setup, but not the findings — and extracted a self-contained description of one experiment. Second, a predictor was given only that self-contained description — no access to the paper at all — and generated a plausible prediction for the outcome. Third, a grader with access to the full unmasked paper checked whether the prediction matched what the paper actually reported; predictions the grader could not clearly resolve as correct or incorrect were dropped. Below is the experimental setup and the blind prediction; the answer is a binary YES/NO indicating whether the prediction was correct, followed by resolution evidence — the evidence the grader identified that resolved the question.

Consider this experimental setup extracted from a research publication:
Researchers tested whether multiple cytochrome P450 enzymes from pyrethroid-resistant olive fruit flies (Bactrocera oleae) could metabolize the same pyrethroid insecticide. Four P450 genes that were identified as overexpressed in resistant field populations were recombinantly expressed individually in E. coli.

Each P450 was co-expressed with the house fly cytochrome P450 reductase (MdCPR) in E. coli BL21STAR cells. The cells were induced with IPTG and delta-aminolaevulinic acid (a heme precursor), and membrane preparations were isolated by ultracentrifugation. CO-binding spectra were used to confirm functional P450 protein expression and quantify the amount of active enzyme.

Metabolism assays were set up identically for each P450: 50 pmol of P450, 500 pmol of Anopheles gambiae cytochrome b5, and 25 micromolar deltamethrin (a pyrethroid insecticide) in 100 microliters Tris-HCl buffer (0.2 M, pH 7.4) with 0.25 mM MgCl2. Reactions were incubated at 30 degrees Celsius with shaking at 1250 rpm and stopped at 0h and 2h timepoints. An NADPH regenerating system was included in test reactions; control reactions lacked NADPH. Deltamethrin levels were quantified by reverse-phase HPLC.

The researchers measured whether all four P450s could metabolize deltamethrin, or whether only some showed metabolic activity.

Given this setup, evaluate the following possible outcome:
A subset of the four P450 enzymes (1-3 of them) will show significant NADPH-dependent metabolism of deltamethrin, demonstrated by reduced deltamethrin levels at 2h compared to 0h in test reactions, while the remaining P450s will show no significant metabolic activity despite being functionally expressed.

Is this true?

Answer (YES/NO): YES